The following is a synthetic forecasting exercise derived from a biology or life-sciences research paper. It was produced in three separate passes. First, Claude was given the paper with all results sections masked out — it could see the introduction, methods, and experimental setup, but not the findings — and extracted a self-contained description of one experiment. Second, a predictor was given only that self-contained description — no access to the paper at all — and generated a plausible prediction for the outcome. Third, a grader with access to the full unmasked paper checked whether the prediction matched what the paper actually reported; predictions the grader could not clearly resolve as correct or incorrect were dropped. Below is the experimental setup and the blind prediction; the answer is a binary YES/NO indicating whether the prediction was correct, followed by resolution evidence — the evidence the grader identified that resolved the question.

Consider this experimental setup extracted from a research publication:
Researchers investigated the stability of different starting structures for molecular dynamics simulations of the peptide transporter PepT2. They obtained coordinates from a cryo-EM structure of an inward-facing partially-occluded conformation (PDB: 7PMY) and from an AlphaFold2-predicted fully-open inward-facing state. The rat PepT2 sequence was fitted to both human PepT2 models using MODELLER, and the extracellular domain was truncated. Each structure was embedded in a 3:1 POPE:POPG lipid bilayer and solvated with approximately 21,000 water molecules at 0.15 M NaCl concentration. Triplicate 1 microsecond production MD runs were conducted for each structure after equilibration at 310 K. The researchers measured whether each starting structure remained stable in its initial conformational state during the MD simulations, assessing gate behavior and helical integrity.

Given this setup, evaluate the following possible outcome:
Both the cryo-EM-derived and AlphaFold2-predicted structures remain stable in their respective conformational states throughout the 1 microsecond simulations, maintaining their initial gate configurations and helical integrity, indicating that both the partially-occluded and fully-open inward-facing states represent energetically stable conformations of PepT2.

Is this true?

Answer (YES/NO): NO